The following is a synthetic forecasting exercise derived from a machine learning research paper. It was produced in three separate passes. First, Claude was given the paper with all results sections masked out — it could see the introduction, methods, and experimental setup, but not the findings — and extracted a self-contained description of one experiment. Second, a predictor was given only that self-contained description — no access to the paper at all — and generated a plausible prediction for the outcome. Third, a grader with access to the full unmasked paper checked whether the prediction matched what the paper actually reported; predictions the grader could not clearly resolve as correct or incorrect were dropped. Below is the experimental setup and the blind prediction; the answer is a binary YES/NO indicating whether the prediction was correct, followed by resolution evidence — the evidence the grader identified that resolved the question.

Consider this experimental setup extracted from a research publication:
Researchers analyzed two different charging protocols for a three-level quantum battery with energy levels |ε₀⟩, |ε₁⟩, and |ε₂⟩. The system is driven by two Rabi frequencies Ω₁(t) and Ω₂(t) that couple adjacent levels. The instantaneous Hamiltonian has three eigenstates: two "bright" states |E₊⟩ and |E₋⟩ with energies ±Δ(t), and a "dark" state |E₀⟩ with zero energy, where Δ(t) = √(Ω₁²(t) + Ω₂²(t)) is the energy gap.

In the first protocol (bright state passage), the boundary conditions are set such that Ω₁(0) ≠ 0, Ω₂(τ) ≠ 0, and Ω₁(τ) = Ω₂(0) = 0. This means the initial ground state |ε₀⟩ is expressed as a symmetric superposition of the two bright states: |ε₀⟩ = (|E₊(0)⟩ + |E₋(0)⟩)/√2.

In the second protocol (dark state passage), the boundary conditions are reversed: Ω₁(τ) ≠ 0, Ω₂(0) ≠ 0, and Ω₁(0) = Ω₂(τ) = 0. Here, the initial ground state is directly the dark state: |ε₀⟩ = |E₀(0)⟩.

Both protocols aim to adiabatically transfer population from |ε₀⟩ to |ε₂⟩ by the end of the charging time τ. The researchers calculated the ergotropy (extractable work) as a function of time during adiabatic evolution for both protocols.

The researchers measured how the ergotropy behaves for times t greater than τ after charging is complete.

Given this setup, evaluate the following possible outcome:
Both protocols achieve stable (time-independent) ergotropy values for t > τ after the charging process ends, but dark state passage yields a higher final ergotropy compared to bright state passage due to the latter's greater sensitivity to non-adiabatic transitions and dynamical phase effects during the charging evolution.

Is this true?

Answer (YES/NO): NO